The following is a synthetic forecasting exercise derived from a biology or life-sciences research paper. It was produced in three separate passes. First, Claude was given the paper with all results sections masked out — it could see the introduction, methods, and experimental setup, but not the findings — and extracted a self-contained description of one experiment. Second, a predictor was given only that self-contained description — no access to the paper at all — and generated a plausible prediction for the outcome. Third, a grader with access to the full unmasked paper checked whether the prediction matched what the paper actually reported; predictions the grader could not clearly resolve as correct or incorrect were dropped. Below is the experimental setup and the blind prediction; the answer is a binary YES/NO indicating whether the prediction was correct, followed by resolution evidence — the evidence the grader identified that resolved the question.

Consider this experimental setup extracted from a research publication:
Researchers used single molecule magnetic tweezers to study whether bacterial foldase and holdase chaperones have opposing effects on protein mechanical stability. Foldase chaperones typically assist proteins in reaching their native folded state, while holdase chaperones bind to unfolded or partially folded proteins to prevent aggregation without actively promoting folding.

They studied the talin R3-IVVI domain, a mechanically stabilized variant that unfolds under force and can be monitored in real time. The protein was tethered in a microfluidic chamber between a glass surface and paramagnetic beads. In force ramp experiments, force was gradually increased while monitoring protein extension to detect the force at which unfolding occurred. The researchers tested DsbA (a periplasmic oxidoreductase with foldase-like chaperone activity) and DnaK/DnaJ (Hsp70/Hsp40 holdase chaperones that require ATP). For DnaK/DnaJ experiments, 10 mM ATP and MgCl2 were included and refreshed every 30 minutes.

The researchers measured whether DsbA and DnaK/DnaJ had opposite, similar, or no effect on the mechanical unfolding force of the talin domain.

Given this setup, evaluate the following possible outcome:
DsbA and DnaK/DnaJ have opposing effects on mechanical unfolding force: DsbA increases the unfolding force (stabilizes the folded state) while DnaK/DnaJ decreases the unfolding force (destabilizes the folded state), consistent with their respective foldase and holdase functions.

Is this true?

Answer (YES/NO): YES